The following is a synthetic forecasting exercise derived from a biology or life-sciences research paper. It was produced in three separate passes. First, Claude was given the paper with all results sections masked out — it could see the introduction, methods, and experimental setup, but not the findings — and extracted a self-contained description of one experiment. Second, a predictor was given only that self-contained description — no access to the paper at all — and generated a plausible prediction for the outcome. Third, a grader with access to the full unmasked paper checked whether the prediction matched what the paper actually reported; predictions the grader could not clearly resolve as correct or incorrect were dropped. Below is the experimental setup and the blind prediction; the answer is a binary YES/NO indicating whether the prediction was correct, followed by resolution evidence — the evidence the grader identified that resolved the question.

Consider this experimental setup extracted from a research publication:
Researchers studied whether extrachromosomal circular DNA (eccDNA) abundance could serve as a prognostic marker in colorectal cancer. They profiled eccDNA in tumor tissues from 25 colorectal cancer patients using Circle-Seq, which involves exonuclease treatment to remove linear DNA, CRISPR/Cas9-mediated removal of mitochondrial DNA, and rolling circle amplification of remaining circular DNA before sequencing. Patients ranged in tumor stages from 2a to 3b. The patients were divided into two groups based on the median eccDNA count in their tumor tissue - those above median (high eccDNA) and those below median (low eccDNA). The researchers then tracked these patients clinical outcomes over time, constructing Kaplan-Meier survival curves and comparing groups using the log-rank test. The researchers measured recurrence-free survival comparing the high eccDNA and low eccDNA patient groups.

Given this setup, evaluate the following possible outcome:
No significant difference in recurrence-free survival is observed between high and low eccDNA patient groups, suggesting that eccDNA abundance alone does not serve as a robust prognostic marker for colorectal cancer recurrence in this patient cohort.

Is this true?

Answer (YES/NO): NO